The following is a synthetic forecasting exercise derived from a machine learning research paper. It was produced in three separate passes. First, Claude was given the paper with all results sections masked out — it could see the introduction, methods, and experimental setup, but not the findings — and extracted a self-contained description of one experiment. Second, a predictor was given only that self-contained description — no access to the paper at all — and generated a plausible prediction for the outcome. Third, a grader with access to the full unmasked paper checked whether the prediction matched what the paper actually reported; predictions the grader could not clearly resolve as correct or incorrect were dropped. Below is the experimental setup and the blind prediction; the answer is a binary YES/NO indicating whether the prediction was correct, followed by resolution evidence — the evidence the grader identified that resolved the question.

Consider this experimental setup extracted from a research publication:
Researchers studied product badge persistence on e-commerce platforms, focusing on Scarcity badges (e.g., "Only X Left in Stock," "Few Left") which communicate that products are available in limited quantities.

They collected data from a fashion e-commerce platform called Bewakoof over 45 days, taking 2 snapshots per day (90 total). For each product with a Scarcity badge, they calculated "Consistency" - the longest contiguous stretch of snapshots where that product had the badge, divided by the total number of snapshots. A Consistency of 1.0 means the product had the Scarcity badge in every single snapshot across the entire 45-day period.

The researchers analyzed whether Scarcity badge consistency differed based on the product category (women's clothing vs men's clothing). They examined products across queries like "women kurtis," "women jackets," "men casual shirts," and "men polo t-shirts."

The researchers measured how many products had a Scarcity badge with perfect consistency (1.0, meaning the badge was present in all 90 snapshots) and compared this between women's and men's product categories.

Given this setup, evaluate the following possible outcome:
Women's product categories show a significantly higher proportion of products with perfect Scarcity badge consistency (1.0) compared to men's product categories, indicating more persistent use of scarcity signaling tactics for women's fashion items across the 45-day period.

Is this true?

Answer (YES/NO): YES